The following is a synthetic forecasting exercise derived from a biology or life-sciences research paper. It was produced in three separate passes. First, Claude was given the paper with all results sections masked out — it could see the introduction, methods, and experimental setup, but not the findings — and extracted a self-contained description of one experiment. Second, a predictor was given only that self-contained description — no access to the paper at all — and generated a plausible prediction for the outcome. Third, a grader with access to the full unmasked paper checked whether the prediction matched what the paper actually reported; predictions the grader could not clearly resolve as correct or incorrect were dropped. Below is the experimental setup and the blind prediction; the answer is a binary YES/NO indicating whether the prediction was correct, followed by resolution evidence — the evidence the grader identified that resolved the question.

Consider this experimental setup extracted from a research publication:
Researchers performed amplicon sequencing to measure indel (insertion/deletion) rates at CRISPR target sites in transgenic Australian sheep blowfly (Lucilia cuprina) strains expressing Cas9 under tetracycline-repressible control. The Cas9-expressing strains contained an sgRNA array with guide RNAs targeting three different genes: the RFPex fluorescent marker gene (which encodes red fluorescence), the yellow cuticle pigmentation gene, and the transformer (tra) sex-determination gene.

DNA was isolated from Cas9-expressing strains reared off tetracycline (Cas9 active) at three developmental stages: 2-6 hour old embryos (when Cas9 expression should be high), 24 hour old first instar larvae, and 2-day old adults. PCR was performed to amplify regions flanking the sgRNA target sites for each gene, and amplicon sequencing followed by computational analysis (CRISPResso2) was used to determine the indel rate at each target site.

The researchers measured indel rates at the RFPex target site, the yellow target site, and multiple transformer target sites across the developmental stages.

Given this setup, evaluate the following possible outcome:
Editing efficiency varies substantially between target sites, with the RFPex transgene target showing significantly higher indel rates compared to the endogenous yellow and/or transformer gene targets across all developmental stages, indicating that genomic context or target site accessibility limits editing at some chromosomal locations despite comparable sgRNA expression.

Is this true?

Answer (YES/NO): NO